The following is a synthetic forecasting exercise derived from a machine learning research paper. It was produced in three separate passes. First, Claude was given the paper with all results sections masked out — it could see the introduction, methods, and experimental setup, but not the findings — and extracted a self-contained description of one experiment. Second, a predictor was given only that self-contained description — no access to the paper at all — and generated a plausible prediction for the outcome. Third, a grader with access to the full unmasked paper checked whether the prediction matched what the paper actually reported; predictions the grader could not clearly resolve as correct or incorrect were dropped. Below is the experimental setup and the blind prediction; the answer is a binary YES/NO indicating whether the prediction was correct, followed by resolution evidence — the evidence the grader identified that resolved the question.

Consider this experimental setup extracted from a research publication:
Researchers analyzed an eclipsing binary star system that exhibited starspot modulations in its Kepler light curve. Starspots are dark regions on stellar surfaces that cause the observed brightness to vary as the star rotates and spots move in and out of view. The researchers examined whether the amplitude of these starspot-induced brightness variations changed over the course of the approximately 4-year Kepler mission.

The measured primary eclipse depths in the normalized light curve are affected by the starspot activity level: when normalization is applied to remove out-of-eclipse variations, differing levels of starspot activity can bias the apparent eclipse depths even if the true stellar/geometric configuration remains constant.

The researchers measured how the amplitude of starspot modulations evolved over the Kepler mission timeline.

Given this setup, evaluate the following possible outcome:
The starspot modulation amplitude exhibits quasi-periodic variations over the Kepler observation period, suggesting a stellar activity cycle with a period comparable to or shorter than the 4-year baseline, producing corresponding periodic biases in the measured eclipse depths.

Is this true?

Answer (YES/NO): NO